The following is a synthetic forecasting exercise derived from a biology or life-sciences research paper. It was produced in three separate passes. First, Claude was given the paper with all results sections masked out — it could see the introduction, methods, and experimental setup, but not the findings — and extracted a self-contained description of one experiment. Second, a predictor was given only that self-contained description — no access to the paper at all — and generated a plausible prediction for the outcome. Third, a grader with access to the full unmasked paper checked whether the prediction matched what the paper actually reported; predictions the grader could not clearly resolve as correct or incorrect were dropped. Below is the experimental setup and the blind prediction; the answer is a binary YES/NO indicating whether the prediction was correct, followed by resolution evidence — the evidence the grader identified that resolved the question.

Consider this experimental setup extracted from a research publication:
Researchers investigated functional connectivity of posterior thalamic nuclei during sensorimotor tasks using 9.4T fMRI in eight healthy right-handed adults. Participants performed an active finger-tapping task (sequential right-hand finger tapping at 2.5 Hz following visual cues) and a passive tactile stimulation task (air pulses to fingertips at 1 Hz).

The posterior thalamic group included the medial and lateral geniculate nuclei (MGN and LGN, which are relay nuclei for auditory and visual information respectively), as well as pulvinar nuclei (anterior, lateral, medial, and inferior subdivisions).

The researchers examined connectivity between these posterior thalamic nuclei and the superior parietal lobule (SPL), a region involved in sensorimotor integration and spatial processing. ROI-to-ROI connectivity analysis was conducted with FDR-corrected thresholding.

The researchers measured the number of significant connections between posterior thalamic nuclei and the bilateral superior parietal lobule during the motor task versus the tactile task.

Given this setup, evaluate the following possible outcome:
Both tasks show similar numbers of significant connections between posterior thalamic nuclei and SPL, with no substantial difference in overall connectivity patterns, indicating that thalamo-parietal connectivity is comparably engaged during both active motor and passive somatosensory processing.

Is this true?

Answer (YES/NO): NO